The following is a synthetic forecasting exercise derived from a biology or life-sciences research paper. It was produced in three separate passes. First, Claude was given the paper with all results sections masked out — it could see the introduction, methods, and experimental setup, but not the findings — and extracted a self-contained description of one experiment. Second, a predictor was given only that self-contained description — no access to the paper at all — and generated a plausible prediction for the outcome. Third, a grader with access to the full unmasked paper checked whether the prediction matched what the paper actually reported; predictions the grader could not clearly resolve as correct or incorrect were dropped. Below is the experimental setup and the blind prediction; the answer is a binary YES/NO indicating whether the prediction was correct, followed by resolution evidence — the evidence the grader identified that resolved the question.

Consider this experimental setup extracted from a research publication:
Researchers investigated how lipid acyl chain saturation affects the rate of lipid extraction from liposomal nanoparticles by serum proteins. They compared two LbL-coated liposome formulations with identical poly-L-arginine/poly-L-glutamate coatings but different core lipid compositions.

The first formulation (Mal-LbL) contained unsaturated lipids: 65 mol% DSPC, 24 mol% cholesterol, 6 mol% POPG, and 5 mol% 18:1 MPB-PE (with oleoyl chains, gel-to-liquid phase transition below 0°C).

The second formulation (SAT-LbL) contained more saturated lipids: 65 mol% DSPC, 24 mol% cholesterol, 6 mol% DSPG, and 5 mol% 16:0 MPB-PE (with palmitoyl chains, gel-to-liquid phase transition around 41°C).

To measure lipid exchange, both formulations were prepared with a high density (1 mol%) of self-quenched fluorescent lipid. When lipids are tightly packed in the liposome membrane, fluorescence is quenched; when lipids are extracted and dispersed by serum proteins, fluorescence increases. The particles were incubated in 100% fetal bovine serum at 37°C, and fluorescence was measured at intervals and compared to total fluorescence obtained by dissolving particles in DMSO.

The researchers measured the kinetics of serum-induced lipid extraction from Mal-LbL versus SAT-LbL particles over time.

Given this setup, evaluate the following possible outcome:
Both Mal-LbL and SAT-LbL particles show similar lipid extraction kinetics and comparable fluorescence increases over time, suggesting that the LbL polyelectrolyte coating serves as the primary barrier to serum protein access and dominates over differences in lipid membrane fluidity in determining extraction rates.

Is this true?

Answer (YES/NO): NO